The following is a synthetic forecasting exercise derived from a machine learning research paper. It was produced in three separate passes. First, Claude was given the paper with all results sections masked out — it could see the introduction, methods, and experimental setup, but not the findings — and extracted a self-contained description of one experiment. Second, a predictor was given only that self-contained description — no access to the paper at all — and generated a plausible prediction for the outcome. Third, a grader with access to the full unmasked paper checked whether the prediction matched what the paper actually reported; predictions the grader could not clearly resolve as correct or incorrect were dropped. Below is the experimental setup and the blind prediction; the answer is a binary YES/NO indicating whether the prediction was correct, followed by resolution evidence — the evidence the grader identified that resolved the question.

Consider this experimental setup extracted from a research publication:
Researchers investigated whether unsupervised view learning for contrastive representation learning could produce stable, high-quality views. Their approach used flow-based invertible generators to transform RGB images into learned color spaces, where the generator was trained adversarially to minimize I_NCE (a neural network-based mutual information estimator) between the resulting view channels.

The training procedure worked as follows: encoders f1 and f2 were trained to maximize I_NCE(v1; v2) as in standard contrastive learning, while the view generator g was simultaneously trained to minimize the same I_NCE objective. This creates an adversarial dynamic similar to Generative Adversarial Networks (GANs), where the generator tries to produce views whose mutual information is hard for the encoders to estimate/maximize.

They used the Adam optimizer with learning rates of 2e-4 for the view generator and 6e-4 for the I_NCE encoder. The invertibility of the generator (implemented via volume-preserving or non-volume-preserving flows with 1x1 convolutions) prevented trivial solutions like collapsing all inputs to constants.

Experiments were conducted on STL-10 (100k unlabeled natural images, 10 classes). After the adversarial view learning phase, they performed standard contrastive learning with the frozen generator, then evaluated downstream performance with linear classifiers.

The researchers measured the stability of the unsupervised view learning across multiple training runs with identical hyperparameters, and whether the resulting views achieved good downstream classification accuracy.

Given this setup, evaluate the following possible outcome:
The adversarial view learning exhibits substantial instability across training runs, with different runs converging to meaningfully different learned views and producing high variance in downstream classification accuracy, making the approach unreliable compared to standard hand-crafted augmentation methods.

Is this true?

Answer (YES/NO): YES